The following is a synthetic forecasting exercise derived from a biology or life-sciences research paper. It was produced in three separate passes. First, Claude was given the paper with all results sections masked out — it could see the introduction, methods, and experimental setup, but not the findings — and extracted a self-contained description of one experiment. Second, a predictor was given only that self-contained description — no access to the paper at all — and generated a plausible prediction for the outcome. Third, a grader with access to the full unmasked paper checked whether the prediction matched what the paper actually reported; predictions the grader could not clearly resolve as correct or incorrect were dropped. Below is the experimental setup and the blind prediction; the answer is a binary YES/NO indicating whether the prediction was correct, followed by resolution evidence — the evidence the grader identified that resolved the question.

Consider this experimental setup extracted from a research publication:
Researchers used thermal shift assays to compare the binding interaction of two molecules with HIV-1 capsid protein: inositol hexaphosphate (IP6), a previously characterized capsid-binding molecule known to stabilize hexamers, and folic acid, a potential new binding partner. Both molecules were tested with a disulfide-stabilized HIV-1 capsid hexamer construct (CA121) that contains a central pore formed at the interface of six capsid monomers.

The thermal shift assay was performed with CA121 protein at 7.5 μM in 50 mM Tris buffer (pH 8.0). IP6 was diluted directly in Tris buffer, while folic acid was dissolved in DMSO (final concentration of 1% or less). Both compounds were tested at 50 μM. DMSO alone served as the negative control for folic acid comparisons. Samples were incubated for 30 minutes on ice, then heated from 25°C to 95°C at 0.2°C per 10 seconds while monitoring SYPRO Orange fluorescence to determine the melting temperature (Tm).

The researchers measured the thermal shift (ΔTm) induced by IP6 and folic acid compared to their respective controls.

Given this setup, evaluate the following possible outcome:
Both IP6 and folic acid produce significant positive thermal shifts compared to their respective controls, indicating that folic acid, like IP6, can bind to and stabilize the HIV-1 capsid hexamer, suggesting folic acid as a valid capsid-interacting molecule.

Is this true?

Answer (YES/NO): YES